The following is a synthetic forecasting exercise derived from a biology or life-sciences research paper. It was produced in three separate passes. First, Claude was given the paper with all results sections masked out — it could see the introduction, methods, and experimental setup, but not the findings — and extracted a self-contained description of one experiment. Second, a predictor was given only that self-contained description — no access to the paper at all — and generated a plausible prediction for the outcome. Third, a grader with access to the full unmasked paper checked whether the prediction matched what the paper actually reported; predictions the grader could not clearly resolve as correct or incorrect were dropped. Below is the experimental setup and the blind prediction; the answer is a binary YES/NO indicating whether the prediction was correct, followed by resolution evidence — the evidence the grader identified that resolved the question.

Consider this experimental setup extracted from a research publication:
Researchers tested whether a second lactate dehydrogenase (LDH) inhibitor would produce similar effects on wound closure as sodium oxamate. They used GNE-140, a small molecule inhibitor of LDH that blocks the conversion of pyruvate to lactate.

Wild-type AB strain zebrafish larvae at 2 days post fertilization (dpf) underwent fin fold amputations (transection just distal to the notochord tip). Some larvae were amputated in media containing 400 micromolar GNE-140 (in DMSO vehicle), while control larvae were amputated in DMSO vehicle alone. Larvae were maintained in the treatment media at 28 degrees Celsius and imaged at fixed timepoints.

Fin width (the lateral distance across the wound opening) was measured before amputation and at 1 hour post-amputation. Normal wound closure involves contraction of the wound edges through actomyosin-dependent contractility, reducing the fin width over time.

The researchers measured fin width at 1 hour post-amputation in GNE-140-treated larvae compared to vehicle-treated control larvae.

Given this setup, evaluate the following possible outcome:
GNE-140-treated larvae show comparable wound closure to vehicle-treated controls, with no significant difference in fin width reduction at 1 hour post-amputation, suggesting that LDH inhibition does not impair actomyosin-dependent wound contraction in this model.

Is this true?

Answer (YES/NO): NO